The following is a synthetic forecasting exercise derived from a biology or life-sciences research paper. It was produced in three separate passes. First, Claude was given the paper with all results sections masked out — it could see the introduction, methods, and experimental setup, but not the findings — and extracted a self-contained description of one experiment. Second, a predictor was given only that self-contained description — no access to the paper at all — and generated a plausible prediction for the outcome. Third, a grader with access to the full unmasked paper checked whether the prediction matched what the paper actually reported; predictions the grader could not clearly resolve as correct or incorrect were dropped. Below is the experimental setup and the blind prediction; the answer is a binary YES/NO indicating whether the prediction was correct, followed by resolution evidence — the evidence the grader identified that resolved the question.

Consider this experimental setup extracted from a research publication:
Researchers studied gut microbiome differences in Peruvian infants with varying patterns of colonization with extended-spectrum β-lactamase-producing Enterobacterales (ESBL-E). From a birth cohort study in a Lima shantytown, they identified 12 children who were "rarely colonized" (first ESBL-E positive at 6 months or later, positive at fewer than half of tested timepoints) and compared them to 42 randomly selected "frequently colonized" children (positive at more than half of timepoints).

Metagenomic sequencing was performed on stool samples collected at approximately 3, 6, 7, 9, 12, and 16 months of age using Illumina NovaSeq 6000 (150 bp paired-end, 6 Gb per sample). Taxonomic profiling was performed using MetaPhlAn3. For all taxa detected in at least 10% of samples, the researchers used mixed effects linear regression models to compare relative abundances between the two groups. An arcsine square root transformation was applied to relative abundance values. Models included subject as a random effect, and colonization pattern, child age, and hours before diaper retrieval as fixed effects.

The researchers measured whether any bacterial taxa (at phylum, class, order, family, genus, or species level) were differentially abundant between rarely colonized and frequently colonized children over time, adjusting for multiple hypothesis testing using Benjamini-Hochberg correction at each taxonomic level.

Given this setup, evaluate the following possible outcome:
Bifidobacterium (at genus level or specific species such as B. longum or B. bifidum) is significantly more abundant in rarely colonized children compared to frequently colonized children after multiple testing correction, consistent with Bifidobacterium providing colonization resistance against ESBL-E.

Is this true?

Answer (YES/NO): NO